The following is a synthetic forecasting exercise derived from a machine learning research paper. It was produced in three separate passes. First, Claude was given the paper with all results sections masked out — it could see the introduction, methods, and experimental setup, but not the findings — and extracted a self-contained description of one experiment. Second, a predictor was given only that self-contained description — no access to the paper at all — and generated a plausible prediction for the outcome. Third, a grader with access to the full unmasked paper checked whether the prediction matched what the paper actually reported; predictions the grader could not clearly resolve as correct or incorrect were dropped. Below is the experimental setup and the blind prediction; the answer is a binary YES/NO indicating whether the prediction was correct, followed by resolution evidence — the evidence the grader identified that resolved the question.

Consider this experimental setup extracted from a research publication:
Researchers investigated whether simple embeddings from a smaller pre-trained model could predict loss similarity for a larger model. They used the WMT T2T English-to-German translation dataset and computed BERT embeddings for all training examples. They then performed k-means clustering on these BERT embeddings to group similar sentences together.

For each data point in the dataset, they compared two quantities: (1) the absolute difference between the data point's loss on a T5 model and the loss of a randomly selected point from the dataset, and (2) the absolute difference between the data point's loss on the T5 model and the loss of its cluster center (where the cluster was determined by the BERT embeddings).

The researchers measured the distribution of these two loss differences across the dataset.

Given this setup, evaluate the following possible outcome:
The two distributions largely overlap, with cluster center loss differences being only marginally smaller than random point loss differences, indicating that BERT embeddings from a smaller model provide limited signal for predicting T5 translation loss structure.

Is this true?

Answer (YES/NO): NO